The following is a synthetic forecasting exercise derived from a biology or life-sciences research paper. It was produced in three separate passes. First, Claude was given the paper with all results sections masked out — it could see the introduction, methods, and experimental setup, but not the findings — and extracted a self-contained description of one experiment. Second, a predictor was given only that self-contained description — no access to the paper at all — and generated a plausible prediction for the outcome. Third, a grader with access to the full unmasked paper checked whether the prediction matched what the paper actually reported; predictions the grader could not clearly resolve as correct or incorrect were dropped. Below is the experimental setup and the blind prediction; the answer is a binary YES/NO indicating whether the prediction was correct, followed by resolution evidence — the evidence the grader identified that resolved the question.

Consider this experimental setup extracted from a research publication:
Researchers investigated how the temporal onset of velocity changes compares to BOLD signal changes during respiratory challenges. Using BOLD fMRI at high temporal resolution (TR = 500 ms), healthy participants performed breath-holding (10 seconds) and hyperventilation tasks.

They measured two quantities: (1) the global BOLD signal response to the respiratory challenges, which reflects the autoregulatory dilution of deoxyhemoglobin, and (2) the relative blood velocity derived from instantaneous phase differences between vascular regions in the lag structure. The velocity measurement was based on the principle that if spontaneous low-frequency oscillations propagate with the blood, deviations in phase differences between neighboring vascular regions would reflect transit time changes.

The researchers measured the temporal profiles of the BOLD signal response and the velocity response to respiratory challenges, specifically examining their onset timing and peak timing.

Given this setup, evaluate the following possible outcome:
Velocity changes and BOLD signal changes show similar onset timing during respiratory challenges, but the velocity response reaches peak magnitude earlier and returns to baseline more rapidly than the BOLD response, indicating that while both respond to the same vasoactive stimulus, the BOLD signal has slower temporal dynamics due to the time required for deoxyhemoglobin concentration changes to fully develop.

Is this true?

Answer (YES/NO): NO